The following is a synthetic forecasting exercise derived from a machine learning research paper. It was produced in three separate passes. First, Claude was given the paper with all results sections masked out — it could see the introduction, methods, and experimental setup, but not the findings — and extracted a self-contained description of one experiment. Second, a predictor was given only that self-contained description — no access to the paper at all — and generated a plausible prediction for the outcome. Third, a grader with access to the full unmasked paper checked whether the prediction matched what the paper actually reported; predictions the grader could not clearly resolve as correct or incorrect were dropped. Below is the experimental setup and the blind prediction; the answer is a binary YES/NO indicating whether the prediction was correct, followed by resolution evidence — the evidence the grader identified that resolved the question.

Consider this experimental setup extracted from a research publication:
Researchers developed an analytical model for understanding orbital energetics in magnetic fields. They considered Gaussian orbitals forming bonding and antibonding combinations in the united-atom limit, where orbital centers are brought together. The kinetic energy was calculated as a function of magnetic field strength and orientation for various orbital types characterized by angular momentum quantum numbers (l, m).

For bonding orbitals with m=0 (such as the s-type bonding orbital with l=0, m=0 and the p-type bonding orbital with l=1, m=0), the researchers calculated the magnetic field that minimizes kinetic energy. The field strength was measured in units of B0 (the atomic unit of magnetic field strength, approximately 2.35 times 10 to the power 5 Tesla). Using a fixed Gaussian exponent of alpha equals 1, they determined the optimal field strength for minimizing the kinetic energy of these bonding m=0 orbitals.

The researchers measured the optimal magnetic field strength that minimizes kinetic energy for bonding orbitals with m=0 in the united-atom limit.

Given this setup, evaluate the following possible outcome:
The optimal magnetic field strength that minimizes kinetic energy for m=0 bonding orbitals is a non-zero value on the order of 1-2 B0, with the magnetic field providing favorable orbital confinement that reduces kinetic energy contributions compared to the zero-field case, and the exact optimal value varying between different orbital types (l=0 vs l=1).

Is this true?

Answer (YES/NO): NO